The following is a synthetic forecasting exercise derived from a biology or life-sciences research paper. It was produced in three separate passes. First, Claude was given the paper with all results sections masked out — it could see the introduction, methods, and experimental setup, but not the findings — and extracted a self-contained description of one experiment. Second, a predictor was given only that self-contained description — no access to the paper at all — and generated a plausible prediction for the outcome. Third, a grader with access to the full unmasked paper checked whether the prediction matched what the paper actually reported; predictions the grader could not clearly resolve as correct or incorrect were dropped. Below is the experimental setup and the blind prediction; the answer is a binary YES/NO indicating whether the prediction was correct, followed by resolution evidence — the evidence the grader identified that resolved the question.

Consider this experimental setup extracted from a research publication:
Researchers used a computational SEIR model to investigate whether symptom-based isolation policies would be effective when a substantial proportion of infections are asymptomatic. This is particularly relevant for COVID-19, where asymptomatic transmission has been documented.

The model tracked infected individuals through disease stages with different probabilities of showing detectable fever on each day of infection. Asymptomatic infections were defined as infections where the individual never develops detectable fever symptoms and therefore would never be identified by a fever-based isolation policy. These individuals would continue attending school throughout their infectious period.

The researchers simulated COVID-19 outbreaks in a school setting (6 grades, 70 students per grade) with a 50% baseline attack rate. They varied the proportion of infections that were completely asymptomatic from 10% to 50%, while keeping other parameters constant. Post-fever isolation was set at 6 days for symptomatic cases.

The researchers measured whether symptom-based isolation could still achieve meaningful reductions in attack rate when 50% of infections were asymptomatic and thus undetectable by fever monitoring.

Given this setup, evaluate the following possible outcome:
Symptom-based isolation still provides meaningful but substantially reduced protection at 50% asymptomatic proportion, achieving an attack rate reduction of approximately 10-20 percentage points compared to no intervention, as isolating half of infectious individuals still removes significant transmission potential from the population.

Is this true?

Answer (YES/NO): NO